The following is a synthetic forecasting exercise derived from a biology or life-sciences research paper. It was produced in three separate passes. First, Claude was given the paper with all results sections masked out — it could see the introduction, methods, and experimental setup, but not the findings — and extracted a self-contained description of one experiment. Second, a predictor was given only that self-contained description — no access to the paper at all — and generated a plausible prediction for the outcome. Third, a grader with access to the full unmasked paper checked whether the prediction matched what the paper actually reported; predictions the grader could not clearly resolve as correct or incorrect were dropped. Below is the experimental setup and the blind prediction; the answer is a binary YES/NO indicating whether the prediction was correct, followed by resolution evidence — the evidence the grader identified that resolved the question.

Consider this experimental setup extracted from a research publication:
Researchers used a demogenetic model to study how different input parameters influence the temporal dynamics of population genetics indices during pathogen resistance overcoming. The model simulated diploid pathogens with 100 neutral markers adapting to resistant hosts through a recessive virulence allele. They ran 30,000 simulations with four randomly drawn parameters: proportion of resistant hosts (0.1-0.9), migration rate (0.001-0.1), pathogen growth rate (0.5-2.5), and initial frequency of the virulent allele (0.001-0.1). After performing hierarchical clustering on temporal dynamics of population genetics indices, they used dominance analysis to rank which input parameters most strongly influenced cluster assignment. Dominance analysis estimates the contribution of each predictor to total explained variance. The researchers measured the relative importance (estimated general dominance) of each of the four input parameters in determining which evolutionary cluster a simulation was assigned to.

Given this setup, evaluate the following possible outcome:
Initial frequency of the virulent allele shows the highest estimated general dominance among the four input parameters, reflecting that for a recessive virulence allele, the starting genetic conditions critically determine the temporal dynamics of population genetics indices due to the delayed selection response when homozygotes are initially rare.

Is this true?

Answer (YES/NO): NO